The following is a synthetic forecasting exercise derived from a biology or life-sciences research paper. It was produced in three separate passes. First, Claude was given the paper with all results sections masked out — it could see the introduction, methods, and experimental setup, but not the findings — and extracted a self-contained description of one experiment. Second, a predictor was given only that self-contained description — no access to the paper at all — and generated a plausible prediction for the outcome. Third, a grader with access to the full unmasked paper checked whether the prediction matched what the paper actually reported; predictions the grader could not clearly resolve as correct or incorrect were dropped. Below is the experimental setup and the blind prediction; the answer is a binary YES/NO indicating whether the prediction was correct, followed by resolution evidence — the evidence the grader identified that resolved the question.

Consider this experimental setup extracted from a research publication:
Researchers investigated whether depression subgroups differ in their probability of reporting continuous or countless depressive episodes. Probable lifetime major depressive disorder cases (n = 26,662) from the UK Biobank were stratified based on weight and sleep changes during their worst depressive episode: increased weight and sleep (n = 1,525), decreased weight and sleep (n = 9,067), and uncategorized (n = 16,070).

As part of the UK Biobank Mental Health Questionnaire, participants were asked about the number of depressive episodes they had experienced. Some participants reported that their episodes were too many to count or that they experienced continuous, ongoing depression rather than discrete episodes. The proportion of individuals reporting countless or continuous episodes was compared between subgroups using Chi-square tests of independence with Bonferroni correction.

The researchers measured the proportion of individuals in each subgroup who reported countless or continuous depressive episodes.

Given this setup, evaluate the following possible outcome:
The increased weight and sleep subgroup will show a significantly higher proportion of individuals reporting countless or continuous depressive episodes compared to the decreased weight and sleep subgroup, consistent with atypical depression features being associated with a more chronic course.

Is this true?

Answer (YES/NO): YES